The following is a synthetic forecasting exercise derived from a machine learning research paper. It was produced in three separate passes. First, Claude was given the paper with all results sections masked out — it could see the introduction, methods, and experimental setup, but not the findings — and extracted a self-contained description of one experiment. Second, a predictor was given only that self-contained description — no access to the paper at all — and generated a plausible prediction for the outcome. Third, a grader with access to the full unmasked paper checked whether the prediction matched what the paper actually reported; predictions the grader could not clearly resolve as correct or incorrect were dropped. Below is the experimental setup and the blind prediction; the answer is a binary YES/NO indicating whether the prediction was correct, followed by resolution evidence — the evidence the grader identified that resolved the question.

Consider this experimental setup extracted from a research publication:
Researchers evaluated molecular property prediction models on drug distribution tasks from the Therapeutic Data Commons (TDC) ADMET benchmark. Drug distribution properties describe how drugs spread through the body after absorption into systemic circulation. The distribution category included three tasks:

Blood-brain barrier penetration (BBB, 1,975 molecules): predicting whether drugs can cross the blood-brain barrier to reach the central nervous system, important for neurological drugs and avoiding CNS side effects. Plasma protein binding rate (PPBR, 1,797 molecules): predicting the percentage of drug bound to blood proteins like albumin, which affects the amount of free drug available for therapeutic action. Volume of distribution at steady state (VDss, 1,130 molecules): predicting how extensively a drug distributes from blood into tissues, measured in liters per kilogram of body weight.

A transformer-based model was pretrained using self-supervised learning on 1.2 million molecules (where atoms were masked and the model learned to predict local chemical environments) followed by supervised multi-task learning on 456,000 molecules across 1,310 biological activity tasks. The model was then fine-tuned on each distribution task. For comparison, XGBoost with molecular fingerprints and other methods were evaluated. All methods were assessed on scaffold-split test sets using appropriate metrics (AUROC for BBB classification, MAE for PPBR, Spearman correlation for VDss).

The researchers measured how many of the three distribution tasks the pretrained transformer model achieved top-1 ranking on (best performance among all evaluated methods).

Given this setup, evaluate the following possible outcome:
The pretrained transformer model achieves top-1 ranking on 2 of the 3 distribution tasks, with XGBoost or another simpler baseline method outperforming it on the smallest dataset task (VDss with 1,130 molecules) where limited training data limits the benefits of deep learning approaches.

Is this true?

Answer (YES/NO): NO